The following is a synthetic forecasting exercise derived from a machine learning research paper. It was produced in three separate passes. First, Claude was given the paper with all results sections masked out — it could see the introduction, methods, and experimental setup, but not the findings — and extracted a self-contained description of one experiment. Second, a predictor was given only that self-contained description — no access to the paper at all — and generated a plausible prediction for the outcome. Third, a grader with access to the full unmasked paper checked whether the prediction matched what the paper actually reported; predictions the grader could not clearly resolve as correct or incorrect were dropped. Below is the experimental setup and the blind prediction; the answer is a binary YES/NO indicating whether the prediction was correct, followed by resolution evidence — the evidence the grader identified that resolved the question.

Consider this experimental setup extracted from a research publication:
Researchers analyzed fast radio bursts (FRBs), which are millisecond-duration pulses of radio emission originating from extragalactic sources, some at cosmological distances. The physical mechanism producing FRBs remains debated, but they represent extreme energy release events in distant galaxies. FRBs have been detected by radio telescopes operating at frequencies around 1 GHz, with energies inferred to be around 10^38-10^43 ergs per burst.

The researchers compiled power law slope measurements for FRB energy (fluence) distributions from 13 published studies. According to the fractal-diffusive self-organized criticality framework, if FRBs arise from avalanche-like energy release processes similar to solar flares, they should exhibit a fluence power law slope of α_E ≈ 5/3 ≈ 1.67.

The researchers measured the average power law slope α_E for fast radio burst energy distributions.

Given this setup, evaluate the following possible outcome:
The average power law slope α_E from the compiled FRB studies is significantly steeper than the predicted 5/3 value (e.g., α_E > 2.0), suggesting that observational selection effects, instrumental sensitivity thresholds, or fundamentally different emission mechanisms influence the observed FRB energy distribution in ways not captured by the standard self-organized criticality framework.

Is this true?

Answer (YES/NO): NO